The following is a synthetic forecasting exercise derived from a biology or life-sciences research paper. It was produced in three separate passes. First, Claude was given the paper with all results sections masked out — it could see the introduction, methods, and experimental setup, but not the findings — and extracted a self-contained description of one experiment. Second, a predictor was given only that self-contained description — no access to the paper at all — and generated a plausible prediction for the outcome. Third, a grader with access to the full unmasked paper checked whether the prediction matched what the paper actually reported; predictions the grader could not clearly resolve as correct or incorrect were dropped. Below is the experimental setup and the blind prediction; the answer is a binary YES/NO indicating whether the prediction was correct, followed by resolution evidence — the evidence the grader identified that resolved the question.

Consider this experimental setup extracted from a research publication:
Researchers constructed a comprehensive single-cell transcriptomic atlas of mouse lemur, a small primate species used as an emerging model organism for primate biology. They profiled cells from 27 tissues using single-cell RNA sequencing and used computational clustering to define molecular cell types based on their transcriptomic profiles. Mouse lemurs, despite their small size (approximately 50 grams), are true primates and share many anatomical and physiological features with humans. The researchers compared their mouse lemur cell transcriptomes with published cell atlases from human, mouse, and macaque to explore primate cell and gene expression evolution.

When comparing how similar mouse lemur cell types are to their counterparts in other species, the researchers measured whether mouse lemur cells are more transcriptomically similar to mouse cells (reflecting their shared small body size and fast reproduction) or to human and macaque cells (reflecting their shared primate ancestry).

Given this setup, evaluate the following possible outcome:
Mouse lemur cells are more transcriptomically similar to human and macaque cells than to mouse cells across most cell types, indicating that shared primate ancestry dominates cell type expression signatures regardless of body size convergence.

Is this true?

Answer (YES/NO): YES